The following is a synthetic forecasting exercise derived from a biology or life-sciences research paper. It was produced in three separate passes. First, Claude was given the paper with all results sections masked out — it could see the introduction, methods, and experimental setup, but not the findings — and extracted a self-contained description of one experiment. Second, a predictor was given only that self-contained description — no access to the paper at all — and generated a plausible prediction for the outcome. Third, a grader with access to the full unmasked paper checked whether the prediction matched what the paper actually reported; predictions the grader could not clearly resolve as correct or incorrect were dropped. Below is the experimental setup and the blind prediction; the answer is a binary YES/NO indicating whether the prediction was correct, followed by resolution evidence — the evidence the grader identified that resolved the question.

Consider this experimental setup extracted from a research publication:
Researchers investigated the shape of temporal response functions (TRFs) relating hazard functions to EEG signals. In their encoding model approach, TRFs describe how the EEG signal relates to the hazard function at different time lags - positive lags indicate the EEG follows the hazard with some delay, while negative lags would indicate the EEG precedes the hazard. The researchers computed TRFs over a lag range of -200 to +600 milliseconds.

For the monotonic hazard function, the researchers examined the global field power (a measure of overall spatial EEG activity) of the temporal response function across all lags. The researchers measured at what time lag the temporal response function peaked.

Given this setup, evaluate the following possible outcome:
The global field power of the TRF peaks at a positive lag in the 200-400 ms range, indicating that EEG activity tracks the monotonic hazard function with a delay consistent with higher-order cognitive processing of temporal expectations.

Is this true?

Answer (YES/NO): NO